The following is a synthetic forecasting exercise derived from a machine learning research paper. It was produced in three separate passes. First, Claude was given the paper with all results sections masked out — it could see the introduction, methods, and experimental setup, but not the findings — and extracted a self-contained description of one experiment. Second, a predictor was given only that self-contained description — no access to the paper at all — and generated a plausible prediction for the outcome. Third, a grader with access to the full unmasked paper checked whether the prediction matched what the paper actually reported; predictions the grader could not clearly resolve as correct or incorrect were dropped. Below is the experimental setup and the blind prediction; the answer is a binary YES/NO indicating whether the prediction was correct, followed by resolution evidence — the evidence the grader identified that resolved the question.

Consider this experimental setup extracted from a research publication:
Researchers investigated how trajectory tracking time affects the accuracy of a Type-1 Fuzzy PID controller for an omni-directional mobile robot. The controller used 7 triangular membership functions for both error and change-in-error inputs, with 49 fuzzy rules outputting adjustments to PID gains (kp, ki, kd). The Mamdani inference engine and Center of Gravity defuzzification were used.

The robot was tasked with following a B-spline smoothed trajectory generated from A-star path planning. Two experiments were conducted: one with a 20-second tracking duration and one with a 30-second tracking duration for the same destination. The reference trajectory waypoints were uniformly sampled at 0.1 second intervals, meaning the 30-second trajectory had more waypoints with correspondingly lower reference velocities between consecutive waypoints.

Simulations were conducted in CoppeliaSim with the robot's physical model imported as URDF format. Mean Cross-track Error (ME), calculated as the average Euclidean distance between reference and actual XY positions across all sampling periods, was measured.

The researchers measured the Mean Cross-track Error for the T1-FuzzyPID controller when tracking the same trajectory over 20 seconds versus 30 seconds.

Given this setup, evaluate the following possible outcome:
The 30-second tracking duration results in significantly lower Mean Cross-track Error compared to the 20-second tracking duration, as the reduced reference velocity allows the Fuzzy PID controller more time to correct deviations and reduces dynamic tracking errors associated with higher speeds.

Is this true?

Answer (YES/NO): YES